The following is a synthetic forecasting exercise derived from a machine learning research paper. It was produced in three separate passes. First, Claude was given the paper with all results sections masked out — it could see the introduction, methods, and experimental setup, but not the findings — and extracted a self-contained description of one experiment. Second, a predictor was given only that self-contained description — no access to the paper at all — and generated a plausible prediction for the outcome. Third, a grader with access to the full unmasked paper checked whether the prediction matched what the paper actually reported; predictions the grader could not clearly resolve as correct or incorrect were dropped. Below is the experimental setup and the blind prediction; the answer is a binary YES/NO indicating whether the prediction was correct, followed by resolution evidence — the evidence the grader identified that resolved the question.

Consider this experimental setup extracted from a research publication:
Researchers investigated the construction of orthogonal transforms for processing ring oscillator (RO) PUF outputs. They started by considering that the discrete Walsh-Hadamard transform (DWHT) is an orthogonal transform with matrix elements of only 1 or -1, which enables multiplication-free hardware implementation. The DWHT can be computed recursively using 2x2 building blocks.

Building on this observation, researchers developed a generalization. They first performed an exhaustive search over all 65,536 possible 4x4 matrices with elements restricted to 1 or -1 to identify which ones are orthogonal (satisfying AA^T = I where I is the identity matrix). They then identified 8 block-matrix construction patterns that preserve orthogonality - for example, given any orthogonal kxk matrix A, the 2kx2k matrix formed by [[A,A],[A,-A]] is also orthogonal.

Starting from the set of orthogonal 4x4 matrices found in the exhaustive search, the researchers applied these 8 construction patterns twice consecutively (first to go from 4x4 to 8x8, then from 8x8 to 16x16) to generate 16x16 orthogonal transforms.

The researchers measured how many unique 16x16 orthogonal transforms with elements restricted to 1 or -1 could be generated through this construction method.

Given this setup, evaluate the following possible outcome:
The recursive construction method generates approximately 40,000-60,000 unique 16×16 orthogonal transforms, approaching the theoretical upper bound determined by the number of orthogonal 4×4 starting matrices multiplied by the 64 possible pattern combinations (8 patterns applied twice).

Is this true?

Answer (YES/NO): NO